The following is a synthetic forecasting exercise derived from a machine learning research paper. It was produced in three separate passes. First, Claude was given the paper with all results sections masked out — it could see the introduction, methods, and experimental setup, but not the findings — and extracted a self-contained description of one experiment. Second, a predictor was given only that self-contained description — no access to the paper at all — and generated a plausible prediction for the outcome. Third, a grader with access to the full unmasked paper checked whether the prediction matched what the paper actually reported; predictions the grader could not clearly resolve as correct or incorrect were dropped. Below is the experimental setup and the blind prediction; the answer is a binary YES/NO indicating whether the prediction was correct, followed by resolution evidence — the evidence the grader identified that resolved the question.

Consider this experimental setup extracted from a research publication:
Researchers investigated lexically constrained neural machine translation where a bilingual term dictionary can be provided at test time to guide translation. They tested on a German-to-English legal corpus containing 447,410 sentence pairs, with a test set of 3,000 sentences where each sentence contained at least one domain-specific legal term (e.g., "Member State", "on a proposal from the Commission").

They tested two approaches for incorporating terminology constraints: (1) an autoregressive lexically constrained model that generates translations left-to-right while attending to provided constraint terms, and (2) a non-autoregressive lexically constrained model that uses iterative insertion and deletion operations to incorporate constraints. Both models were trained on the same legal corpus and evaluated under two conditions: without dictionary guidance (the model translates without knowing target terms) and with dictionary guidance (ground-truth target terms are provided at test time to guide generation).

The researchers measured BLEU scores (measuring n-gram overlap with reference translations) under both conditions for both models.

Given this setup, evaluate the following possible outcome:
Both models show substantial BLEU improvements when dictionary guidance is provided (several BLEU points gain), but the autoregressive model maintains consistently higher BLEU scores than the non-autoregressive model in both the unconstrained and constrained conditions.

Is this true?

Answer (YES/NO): NO